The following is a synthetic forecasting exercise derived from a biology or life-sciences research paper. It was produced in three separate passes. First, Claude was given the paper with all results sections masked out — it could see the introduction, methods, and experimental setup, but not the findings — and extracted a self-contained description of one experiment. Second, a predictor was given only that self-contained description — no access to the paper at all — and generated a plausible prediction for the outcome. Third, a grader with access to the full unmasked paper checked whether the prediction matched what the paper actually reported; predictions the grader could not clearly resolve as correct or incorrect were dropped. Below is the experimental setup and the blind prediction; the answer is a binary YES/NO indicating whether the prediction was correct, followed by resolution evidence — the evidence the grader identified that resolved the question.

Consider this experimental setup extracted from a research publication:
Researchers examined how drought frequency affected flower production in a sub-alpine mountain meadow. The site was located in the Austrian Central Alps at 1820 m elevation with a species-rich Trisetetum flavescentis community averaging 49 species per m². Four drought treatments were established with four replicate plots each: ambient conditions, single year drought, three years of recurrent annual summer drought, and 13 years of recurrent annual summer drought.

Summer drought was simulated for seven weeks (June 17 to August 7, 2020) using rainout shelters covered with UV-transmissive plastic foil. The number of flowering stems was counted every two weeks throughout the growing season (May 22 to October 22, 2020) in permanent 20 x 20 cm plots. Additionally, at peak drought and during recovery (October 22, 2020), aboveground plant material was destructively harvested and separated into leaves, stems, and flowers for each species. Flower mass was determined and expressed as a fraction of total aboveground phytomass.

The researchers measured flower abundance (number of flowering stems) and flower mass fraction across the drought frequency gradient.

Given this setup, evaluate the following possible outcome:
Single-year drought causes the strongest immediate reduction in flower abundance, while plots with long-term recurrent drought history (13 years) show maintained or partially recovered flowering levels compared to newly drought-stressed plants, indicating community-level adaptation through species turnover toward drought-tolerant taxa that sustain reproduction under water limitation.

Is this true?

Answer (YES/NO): NO